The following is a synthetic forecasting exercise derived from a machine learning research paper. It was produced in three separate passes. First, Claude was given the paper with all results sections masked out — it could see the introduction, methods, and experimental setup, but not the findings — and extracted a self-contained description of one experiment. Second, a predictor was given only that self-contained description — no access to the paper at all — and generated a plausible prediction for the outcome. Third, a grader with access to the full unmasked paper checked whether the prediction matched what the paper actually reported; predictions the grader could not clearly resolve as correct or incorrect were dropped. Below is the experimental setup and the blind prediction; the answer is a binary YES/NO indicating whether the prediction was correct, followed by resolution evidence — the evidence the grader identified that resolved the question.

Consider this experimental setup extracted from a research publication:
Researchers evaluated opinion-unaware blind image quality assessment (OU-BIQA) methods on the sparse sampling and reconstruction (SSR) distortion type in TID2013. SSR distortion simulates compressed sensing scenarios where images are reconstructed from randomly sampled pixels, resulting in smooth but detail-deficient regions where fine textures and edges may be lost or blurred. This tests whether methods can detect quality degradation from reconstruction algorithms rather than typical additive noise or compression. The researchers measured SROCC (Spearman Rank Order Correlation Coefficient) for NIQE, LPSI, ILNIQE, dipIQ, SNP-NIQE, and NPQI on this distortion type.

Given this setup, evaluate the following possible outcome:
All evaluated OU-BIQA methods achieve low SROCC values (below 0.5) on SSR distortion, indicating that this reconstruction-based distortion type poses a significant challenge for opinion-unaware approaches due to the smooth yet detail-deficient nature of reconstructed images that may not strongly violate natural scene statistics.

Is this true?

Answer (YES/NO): NO